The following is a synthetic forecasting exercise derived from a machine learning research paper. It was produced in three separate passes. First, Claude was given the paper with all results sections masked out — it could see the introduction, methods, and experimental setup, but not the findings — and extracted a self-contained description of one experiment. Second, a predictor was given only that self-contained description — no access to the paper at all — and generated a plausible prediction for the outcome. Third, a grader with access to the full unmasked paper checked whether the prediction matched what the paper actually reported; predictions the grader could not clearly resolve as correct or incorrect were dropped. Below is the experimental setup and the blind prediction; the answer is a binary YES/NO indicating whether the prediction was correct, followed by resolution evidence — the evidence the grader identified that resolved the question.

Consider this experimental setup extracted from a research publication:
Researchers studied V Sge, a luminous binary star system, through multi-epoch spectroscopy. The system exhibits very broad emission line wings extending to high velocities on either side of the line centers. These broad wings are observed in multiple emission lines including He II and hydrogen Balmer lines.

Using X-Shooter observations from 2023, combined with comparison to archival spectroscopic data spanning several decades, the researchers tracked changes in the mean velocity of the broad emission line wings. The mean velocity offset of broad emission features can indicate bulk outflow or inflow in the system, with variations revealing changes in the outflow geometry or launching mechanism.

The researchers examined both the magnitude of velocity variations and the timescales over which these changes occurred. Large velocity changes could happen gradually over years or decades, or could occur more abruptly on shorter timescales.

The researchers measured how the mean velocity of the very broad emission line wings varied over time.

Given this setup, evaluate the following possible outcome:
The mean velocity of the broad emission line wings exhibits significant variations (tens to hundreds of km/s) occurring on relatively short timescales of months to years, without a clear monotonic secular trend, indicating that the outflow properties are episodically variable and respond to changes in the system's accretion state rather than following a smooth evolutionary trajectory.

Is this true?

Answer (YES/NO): YES